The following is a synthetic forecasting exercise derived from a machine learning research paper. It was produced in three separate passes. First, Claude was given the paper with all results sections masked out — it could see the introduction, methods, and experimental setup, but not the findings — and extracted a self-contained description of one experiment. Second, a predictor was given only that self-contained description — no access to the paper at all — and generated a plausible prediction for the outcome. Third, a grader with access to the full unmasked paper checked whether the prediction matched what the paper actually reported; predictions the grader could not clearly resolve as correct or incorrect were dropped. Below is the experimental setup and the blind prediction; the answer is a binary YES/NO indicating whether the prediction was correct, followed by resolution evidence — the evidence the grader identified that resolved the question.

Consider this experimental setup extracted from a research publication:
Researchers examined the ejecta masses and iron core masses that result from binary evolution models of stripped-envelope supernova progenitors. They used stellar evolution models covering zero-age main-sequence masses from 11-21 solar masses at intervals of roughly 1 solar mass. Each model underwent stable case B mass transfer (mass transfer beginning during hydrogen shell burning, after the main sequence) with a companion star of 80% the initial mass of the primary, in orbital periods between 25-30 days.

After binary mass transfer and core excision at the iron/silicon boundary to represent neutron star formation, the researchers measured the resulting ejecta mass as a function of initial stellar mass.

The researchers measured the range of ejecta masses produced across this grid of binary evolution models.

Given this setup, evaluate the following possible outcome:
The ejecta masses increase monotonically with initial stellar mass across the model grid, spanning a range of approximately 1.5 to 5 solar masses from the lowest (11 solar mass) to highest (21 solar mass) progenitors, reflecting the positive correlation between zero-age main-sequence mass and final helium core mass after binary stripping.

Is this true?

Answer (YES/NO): NO